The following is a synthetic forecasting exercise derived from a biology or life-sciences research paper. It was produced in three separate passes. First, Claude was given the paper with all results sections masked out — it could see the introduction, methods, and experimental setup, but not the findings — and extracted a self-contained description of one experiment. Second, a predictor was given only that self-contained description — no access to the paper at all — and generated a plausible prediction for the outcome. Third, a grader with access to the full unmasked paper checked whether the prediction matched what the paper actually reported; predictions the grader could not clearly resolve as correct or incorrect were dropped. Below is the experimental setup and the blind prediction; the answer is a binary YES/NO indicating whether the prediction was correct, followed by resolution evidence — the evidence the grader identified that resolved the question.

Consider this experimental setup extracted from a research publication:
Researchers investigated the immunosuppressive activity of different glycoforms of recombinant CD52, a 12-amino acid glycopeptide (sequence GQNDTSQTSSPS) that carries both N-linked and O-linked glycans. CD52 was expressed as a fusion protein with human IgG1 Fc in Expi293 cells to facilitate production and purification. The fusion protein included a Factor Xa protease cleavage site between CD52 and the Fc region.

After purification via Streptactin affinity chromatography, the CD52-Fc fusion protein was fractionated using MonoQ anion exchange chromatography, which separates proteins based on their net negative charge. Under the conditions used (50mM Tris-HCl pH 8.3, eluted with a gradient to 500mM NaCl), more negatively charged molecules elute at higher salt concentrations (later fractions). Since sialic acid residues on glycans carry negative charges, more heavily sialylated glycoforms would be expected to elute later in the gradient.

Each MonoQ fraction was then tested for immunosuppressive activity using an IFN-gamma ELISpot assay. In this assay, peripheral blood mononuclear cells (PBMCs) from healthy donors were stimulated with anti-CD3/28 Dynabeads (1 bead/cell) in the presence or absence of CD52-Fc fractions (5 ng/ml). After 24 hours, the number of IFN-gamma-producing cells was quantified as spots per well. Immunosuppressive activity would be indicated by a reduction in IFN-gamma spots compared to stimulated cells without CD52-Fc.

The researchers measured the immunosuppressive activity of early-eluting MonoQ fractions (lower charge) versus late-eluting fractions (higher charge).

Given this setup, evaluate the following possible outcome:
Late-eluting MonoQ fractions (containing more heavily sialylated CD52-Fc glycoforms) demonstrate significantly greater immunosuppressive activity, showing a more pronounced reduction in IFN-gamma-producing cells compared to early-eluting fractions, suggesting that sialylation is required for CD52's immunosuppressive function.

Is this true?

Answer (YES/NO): YES